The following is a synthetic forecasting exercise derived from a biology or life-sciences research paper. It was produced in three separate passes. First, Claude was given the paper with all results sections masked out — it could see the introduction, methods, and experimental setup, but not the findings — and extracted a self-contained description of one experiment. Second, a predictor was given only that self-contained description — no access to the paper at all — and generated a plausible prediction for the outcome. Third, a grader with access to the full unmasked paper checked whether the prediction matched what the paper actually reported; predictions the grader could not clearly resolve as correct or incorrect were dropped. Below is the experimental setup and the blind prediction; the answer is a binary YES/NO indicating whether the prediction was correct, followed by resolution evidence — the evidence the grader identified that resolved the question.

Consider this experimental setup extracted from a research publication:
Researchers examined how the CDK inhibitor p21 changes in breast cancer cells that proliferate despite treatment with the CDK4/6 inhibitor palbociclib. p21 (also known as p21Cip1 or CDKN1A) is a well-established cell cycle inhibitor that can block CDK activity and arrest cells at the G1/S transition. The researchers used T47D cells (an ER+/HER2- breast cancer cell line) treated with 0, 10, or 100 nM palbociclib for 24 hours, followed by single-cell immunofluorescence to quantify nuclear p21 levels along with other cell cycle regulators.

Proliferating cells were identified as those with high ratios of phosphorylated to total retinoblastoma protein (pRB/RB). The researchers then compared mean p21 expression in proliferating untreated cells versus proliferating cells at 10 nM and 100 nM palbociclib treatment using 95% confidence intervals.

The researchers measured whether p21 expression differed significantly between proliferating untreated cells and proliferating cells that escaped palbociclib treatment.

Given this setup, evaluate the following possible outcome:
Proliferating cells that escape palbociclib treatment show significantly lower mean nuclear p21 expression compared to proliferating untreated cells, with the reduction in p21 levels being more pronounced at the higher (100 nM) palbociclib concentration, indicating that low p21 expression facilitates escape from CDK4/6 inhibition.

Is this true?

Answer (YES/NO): NO